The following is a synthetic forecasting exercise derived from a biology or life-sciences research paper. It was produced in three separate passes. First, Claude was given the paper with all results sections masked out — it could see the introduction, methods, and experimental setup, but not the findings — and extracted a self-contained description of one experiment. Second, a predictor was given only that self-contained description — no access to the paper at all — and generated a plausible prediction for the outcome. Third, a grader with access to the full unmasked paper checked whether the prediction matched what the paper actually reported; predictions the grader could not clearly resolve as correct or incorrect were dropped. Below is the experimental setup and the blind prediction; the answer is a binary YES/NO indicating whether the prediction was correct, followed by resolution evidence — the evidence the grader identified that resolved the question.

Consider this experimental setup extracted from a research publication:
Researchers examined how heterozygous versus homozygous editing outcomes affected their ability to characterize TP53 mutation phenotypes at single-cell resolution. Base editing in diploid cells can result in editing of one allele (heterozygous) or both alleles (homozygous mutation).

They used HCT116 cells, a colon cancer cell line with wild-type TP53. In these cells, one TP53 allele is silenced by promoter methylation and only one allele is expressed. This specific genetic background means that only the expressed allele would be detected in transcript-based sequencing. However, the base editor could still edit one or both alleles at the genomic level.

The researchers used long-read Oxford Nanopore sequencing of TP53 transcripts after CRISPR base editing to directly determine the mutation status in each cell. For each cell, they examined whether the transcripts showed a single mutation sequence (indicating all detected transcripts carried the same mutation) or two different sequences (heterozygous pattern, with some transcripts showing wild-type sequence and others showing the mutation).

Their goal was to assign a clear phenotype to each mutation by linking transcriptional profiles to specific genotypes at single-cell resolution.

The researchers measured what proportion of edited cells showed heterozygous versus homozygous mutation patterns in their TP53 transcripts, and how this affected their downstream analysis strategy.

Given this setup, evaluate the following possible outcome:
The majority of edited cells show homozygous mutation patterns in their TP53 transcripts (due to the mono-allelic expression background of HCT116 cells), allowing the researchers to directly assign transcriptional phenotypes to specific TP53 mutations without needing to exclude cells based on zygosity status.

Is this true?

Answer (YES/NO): NO